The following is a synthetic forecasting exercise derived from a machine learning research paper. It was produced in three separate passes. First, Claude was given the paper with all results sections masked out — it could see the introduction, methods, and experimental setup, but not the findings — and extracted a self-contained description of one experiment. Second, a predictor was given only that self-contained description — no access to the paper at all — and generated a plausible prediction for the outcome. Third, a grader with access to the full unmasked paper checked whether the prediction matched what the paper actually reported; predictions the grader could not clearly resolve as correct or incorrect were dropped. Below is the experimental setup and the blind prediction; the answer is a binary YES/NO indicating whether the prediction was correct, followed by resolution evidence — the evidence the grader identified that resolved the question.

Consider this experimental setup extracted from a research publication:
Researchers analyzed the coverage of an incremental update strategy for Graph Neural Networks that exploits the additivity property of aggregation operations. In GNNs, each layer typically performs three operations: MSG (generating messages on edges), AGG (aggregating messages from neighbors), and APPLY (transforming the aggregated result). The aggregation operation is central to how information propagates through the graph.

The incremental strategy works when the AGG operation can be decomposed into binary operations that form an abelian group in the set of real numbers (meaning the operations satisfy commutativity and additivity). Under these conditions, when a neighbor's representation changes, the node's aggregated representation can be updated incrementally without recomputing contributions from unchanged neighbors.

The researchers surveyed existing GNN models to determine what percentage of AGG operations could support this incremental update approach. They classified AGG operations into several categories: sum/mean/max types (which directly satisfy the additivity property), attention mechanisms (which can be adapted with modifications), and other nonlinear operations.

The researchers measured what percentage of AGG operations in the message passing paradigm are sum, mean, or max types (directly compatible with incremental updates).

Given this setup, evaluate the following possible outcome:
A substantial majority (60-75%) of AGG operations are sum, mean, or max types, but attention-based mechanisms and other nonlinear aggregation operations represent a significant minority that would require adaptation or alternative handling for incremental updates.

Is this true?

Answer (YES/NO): NO